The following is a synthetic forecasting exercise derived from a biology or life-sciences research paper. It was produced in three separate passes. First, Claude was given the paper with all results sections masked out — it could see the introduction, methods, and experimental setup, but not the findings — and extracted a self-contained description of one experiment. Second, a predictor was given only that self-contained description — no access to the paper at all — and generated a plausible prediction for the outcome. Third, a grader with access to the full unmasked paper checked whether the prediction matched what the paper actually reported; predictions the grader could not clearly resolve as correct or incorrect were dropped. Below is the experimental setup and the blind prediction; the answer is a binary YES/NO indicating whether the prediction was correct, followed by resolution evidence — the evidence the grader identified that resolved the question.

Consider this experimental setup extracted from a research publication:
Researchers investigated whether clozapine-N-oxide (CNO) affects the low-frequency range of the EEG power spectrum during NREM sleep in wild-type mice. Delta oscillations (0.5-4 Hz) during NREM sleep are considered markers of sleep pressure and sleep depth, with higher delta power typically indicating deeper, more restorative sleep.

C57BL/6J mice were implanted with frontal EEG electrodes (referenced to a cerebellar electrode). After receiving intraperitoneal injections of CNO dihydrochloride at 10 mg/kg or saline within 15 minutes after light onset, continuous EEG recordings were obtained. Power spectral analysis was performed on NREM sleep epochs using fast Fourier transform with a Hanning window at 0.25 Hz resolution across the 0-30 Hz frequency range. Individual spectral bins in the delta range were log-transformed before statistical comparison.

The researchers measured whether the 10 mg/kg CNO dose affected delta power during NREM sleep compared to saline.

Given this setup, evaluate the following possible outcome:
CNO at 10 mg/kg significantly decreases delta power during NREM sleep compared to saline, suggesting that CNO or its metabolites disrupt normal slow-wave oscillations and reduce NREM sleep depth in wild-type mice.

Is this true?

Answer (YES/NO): NO